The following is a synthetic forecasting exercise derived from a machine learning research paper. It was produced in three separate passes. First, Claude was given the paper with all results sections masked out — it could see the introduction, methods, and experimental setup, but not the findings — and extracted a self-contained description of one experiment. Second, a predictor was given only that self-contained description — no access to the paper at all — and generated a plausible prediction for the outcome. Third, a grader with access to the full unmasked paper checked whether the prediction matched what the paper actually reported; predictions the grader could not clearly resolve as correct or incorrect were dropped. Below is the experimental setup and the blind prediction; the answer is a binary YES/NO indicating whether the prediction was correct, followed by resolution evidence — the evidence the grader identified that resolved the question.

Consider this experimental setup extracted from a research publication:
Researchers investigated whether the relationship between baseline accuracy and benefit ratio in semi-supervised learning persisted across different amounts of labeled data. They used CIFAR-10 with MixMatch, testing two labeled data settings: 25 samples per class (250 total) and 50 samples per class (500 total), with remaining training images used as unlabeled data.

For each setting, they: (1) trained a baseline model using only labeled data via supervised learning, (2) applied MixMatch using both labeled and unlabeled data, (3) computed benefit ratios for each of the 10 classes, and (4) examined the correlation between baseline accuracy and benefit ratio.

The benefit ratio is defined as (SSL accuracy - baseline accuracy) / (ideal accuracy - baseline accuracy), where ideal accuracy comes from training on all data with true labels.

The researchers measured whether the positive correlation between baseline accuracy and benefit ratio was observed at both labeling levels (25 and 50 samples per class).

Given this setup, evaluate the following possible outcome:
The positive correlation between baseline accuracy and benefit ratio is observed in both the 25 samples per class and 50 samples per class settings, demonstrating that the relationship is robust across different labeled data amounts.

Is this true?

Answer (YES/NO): YES